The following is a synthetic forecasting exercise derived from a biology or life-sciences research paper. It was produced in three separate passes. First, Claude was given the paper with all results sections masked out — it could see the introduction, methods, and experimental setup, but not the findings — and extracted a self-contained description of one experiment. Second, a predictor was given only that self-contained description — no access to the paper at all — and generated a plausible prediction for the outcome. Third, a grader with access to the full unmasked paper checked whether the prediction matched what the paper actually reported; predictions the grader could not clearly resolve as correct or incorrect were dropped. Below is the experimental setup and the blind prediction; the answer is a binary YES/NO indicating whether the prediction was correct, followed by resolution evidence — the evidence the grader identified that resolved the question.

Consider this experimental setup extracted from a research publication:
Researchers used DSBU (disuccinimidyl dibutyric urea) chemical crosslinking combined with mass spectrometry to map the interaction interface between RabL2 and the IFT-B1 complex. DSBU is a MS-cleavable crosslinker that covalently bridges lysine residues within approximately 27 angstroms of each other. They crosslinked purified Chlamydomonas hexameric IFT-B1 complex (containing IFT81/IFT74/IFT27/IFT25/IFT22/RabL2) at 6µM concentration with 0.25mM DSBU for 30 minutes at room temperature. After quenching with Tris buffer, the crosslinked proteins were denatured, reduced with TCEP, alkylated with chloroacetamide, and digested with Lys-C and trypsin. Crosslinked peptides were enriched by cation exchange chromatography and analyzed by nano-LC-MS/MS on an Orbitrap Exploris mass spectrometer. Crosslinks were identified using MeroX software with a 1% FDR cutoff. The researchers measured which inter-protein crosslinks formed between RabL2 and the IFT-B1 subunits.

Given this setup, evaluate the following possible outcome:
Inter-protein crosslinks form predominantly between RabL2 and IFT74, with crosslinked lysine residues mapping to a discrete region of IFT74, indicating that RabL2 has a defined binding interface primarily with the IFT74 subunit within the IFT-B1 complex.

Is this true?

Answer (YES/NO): YES